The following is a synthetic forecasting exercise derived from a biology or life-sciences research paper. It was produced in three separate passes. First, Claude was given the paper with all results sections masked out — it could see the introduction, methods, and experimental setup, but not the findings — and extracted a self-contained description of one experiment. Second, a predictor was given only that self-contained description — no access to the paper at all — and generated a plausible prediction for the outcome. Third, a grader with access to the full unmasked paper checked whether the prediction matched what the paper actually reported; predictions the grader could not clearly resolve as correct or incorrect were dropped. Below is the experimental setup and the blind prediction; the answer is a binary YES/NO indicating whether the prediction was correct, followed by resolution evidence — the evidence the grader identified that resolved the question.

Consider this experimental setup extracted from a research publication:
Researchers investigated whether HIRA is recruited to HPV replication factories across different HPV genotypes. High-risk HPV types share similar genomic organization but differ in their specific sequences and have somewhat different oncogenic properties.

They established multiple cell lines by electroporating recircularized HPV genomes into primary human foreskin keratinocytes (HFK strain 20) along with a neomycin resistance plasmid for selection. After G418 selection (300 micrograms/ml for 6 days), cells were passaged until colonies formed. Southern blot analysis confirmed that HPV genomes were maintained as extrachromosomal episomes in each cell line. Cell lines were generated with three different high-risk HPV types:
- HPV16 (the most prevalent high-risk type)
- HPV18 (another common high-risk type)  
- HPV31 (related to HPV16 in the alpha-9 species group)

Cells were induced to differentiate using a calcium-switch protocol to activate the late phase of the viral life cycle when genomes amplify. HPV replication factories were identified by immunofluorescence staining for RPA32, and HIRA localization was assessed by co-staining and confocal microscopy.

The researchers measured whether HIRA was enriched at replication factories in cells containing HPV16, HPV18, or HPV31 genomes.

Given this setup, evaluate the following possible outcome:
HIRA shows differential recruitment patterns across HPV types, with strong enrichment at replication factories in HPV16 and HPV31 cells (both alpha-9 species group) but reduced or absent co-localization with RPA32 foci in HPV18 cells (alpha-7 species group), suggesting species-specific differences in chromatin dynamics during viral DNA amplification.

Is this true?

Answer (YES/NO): NO